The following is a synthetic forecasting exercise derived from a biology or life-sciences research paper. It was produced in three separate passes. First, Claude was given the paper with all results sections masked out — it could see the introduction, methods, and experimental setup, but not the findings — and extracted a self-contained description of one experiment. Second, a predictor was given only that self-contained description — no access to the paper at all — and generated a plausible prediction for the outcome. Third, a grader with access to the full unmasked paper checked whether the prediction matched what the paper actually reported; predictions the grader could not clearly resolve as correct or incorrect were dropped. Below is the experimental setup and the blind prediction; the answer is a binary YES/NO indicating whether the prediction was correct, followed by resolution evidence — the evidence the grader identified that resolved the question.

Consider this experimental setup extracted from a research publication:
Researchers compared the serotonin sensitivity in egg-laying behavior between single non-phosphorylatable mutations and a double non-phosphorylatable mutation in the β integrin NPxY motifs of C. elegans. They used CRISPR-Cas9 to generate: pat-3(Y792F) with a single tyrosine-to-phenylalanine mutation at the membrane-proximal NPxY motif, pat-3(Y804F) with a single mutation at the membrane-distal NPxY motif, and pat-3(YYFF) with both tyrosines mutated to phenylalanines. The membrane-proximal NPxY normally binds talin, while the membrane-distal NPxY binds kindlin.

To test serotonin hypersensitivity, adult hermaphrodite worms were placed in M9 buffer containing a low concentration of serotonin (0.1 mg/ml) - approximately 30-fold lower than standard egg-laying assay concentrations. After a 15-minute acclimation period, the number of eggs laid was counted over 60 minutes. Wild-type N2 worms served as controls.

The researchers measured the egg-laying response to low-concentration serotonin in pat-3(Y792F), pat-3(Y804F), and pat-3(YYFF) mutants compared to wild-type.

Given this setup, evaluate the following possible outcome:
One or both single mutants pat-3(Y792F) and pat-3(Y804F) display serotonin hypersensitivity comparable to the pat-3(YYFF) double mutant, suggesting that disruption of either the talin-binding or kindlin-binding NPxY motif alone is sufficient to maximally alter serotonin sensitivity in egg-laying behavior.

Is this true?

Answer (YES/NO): NO